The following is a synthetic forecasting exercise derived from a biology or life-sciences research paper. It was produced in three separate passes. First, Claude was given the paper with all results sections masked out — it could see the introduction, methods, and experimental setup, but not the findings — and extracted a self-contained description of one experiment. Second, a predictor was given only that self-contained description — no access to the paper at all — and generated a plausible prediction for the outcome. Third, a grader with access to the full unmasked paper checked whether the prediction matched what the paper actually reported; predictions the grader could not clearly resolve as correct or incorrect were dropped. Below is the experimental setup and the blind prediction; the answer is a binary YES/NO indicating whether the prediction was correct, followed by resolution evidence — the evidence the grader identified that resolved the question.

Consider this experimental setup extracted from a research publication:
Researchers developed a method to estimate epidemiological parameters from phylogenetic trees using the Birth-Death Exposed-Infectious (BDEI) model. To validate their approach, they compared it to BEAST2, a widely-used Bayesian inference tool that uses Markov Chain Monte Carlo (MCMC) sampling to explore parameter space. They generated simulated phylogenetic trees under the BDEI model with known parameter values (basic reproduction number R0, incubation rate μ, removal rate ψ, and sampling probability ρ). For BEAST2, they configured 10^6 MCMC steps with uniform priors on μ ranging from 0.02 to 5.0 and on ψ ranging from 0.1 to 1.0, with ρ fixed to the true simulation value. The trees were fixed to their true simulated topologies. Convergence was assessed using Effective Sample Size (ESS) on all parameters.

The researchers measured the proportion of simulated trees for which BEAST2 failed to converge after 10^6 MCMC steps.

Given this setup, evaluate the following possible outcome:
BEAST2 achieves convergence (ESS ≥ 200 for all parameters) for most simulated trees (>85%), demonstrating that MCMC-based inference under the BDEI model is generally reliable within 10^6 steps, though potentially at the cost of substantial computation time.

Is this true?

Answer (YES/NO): YES